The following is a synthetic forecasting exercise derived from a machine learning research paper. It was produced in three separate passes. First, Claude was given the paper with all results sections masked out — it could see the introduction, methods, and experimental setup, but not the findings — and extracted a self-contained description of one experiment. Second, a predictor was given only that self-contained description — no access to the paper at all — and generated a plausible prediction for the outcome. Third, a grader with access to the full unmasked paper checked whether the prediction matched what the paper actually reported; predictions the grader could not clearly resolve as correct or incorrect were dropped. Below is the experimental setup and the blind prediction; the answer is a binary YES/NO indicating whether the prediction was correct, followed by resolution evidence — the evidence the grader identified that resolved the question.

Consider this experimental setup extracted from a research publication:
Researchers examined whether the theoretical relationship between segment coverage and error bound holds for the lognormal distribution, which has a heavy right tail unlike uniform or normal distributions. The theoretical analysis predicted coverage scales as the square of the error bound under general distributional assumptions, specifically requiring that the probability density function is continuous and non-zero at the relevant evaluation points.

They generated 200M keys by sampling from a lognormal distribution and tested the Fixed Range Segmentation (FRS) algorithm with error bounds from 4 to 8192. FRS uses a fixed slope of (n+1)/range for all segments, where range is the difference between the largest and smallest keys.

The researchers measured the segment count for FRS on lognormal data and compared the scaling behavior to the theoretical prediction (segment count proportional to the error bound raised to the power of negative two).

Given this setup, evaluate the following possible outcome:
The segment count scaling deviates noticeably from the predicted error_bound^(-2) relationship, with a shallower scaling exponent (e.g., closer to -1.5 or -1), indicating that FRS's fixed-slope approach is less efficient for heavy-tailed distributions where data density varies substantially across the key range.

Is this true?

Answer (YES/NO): NO